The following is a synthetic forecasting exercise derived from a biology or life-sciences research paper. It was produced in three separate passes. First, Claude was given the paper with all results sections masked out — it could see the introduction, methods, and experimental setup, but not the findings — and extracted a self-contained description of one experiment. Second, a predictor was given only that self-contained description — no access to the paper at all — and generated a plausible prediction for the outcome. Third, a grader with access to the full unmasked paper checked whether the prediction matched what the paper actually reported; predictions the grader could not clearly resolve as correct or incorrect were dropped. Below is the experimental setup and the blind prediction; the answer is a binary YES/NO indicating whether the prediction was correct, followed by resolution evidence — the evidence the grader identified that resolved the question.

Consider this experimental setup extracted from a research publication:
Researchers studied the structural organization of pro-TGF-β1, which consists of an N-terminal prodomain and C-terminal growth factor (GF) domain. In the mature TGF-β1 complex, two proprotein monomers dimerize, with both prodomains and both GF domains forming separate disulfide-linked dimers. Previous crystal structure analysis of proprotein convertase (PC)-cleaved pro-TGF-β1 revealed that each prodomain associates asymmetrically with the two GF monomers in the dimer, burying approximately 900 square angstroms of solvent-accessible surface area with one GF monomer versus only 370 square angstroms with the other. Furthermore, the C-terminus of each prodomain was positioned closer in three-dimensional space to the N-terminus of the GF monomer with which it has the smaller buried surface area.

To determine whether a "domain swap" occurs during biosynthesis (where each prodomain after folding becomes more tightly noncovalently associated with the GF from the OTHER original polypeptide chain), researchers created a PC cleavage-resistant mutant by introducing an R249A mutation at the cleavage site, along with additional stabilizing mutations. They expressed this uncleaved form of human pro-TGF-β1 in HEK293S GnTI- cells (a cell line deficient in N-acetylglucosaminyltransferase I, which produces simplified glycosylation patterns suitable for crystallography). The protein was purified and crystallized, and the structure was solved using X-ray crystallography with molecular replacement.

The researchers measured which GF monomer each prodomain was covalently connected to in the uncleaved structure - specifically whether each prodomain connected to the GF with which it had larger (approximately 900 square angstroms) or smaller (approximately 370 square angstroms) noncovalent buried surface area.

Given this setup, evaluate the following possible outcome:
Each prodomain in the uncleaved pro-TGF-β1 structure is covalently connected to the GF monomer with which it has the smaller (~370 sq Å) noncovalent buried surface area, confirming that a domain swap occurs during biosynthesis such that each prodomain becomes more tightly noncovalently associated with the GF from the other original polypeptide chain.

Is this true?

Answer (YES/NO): YES